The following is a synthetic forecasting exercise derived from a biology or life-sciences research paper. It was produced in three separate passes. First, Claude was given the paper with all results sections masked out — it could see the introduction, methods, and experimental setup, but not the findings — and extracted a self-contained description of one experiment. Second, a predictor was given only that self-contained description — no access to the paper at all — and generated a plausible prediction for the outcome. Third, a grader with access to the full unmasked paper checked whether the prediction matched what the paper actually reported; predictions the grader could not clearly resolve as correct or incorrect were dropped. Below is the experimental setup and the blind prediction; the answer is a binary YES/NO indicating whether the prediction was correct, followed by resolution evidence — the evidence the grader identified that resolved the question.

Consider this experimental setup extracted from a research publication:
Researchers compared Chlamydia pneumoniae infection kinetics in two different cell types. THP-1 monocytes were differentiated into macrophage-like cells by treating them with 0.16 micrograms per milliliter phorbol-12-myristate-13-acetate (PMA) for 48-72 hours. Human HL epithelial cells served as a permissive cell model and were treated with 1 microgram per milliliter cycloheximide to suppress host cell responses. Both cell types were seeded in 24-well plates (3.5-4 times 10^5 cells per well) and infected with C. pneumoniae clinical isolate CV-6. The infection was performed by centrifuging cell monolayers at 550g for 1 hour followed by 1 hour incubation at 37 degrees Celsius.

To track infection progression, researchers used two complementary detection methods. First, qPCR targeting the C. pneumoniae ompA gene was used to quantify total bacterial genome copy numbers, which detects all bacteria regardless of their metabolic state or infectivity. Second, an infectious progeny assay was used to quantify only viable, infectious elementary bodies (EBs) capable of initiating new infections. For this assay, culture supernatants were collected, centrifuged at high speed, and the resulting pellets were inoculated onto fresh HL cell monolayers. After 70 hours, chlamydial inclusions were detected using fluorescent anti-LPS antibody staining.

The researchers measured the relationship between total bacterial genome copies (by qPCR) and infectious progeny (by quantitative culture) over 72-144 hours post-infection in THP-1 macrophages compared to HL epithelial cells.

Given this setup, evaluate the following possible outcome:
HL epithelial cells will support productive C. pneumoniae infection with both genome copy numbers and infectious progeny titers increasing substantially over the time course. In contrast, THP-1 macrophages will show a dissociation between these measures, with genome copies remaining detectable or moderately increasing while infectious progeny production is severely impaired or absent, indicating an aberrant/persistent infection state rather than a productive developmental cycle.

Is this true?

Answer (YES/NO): NO